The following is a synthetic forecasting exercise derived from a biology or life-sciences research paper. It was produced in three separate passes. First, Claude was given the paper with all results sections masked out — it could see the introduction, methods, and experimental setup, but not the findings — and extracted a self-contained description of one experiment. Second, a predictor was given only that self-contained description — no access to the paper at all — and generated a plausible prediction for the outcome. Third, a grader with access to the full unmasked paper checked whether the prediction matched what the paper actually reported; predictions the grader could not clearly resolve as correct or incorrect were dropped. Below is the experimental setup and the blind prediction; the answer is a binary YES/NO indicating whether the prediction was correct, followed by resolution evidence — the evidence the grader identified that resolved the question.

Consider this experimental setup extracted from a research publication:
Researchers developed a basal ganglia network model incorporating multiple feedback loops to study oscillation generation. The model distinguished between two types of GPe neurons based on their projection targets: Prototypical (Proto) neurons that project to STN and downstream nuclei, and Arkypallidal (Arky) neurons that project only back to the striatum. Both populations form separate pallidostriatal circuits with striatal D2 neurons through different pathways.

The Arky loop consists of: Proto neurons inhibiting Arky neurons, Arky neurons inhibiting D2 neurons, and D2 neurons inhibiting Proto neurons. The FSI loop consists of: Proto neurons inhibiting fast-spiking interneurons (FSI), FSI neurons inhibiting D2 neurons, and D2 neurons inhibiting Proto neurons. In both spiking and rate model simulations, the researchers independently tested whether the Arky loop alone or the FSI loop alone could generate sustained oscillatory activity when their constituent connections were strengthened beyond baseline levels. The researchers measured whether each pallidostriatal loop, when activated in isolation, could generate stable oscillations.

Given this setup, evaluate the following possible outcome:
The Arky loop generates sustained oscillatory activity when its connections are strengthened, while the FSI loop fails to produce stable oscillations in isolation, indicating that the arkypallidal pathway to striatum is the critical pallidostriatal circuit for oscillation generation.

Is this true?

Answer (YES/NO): NO